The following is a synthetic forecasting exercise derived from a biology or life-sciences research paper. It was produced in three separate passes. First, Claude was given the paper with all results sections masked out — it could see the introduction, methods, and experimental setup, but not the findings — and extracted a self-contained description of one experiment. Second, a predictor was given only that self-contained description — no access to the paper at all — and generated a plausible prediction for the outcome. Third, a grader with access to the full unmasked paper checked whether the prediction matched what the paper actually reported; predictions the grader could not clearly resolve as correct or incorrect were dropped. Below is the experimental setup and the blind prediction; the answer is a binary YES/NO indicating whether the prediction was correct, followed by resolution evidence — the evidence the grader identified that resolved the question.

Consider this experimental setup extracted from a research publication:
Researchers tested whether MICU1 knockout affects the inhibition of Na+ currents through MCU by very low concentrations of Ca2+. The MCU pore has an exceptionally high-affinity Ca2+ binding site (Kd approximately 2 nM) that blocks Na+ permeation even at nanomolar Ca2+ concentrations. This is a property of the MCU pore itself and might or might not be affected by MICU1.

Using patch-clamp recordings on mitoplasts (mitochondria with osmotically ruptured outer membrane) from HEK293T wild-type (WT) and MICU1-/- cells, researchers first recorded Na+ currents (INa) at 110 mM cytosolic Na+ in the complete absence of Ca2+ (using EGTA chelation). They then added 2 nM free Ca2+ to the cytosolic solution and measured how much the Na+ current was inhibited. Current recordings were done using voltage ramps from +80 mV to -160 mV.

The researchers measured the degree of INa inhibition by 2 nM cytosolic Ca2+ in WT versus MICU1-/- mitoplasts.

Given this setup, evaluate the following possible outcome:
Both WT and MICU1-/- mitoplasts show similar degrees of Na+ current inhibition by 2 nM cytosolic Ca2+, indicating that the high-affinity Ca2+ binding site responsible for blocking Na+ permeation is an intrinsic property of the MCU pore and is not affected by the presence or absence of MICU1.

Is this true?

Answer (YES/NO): YES